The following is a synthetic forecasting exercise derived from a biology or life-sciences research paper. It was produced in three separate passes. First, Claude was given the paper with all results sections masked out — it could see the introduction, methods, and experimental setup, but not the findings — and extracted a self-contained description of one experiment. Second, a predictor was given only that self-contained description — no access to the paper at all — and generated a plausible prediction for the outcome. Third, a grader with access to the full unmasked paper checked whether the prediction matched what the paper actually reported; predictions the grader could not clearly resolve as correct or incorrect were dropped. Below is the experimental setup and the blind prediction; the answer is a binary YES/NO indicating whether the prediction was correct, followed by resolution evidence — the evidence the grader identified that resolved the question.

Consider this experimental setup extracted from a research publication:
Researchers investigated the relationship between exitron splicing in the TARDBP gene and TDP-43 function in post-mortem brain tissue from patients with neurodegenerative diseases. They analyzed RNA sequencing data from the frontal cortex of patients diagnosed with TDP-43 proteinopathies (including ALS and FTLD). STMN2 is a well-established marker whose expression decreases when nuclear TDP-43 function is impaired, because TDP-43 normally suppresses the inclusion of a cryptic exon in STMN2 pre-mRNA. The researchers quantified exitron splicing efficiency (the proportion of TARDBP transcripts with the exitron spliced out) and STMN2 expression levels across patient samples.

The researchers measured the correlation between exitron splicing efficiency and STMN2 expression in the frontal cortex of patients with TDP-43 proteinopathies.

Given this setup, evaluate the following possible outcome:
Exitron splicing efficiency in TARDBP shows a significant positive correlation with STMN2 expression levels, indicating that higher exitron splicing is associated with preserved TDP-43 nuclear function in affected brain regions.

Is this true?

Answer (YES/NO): YES